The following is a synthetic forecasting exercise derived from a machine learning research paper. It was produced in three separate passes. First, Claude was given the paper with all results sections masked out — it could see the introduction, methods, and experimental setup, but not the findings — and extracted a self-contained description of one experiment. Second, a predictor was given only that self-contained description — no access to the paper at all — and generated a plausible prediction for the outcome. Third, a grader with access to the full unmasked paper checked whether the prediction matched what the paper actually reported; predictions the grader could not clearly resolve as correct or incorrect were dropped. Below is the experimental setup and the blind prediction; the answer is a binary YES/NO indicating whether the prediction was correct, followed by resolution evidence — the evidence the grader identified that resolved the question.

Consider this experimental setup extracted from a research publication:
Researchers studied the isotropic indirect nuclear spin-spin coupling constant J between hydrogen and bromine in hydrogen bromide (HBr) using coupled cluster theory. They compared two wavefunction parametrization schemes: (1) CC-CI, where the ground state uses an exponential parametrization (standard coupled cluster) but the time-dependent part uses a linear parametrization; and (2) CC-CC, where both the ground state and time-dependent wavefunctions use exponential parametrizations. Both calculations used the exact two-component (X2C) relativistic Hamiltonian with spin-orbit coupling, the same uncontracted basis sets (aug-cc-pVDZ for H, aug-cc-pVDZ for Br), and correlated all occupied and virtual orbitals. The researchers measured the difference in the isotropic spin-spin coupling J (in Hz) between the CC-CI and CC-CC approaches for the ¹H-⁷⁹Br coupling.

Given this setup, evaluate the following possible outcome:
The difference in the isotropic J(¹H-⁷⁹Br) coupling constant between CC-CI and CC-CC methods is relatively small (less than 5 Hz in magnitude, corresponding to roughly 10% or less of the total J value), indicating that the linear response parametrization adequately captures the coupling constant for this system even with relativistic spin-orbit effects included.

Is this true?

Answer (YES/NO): YES